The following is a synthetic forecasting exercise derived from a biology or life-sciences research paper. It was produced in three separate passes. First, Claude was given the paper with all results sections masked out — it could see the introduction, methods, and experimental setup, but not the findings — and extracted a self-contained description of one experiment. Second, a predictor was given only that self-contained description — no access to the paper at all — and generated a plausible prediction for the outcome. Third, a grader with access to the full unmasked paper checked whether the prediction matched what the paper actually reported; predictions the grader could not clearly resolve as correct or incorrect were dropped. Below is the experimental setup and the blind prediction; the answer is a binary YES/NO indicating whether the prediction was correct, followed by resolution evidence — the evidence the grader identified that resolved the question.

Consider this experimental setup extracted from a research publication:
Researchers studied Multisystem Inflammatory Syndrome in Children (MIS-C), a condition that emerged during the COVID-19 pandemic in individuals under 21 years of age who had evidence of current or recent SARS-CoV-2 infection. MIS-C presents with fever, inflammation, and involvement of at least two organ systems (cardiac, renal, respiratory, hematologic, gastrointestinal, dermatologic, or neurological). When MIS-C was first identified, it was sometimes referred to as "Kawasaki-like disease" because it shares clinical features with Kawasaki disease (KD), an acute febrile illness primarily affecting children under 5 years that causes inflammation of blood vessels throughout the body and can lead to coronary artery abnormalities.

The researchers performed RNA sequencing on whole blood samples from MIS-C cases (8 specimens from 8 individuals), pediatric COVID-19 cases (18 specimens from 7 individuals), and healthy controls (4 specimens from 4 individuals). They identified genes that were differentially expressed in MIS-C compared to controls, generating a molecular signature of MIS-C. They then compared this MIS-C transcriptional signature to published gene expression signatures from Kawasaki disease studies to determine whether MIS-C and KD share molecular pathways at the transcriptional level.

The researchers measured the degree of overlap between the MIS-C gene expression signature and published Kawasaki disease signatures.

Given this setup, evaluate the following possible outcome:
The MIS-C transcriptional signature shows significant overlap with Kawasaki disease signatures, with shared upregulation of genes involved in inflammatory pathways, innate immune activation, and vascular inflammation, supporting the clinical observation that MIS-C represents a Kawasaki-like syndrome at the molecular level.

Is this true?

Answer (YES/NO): NO